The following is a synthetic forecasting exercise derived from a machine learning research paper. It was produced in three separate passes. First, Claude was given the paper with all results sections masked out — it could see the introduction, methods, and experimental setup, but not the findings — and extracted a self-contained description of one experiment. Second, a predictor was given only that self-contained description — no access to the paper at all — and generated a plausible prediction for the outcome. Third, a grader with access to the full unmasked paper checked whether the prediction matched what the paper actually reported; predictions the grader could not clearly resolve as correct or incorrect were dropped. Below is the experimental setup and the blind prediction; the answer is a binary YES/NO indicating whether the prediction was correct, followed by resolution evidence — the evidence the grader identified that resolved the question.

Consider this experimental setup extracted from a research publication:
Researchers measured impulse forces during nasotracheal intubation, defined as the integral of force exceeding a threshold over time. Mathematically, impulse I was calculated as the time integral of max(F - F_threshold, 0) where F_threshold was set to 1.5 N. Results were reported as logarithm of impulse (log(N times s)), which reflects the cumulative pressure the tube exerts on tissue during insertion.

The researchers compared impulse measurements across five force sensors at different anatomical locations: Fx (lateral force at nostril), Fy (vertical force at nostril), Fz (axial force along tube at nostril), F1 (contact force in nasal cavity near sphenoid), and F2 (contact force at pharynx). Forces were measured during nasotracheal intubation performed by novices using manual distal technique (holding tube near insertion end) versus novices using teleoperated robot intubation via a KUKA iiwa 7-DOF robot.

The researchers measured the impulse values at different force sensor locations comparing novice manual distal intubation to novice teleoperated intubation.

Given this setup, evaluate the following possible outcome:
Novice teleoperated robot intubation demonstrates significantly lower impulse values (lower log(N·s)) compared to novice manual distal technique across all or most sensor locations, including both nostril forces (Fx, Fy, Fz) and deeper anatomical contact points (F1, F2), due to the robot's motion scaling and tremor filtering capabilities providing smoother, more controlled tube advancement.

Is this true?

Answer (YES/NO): NO